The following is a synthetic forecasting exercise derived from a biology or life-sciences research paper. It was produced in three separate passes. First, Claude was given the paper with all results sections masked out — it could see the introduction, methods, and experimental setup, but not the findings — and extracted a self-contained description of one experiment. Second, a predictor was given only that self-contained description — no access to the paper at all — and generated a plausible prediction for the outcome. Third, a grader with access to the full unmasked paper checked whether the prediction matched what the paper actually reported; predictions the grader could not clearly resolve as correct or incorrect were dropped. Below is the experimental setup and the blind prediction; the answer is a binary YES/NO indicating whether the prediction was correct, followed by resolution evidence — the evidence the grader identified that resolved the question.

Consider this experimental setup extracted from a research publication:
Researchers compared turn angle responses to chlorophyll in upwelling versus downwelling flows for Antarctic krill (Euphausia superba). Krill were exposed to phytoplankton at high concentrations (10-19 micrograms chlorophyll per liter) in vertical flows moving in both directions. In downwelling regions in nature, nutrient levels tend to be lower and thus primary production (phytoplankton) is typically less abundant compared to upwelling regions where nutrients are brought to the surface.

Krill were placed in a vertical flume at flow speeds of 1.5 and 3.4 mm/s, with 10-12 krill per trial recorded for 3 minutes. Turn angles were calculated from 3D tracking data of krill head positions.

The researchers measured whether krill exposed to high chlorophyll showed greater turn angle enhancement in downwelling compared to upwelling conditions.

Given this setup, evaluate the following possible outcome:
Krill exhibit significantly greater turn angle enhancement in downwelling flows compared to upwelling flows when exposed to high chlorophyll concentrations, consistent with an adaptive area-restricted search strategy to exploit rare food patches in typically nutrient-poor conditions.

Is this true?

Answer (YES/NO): NO